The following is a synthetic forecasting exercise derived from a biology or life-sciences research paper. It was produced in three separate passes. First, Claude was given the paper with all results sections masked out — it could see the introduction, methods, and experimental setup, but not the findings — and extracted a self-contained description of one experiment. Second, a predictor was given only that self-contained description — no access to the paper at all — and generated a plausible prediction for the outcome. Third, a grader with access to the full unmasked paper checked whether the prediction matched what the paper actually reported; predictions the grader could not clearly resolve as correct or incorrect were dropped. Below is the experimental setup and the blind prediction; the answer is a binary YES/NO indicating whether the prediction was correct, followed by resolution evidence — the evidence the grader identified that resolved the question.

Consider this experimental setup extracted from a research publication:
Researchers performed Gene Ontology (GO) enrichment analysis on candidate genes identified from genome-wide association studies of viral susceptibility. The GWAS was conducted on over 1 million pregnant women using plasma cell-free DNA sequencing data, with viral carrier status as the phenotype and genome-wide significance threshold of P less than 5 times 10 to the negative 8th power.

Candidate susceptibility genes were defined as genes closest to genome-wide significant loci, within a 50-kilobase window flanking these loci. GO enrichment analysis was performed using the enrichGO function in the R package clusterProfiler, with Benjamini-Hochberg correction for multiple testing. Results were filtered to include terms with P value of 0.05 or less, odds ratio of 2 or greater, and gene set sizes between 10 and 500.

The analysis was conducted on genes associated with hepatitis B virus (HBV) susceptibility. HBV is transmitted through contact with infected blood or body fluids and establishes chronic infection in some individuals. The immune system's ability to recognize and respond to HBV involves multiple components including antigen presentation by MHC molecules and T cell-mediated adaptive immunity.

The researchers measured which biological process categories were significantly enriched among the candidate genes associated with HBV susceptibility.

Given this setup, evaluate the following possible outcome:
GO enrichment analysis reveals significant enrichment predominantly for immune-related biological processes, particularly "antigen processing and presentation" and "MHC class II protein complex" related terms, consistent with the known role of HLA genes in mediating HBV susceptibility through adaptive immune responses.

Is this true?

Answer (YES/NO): YES